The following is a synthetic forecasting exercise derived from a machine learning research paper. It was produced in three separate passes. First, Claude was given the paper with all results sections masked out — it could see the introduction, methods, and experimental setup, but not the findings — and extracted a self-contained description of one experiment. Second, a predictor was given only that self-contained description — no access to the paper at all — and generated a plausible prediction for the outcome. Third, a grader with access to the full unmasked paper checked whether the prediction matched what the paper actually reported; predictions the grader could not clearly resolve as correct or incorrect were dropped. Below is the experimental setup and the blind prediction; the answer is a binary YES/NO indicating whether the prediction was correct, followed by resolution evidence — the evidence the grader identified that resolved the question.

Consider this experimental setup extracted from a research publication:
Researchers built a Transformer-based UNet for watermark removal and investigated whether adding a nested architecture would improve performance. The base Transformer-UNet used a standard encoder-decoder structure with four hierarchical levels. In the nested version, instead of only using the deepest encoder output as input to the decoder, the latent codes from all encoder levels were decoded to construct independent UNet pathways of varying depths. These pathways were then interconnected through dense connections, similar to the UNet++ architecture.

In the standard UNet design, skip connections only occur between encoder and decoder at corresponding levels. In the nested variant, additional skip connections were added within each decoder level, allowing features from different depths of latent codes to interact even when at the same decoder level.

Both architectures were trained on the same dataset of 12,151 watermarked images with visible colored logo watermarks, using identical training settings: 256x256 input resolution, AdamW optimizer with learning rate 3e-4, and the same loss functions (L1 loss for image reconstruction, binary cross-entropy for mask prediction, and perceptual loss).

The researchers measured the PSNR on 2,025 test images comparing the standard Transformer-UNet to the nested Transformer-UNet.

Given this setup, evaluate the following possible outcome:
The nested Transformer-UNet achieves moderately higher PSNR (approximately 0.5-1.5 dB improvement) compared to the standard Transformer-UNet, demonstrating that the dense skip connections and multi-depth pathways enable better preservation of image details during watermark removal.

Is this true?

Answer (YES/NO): NO